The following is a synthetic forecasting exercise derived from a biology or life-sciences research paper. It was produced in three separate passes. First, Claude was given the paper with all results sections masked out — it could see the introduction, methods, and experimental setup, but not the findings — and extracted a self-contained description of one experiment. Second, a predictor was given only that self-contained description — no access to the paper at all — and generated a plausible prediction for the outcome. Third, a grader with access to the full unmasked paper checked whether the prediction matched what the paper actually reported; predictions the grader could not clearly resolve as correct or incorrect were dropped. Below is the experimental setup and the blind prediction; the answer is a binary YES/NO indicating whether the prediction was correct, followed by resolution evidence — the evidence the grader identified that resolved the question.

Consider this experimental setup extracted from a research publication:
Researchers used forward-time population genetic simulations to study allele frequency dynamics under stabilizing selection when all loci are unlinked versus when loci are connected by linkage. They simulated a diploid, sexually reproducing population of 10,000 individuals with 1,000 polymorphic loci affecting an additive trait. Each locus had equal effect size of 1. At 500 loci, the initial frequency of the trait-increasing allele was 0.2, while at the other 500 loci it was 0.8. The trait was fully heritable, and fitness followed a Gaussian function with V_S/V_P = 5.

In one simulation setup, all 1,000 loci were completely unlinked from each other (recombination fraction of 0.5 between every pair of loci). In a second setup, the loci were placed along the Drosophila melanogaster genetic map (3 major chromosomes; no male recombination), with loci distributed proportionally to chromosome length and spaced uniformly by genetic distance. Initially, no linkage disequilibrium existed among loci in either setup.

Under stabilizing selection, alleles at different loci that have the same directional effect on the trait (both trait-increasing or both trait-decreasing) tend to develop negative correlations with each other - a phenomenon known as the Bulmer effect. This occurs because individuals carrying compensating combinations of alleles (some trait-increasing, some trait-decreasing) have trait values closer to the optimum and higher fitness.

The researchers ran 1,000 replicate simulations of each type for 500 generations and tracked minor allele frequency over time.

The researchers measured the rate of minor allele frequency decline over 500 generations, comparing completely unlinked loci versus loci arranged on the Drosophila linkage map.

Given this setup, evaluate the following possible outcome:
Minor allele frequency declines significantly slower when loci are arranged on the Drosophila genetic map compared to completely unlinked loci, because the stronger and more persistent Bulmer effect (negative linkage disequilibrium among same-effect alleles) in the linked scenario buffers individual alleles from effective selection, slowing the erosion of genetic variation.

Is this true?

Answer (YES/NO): YES